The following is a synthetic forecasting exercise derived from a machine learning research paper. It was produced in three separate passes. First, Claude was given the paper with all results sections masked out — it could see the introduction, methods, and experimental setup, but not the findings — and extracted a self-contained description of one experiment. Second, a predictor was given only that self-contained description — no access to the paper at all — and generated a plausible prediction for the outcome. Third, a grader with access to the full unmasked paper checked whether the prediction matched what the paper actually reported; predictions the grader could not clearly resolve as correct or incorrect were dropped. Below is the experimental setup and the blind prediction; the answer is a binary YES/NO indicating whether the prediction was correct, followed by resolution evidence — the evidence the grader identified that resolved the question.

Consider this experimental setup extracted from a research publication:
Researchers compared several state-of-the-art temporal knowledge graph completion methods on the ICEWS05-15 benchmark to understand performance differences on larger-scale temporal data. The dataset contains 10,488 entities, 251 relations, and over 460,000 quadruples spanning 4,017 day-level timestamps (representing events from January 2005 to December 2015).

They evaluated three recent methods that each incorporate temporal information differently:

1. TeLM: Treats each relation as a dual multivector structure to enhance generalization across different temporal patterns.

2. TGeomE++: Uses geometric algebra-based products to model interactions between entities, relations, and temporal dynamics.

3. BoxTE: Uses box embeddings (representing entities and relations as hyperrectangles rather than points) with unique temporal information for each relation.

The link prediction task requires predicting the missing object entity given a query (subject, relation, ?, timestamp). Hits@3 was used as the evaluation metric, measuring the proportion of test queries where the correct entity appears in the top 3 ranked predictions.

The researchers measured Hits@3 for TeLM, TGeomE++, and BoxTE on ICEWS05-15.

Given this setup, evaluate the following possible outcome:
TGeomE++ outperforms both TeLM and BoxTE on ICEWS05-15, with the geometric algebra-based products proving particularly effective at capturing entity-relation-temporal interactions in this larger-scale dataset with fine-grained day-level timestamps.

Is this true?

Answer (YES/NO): YES